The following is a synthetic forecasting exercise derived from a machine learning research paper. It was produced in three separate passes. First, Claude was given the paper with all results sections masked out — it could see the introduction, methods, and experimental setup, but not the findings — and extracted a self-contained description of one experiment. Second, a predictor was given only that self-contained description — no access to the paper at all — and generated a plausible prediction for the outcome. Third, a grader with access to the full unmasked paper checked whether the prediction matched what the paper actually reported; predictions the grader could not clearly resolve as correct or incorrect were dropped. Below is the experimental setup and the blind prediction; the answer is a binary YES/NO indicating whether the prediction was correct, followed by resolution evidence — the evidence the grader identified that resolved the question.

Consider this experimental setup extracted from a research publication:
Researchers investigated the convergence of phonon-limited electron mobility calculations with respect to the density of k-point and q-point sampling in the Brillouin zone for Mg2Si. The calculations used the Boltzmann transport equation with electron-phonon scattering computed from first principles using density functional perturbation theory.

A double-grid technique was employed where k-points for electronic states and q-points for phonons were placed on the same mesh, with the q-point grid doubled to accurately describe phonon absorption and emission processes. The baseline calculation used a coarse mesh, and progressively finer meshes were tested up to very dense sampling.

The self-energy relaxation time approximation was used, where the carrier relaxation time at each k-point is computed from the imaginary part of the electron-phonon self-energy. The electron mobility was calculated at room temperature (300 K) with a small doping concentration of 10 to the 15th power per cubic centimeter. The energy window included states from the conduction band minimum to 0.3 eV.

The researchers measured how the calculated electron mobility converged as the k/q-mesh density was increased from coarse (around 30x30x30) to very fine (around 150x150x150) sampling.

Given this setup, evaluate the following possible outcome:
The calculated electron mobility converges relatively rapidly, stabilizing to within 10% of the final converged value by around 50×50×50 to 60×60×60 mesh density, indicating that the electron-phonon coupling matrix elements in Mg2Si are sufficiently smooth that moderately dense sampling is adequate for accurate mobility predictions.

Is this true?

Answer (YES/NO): NO